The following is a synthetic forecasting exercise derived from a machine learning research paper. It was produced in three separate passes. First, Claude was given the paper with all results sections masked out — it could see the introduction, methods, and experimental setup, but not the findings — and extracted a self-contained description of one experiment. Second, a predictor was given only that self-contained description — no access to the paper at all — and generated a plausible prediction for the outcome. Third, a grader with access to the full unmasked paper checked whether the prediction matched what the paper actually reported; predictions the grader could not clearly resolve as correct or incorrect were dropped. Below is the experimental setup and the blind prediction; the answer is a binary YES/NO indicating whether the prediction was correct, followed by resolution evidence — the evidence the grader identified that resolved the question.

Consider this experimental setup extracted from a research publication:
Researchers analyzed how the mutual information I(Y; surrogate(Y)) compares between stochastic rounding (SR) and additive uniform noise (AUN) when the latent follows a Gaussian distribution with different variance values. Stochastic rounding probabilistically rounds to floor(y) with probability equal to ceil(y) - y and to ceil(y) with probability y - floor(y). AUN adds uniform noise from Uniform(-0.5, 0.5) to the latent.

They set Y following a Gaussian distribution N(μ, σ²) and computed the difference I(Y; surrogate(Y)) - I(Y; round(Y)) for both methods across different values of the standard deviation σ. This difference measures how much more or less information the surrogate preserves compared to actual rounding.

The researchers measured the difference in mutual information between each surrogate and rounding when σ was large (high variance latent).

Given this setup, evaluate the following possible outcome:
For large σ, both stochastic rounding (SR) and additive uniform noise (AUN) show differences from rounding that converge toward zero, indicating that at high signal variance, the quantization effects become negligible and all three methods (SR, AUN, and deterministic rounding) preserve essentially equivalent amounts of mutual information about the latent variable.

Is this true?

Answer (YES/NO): NO